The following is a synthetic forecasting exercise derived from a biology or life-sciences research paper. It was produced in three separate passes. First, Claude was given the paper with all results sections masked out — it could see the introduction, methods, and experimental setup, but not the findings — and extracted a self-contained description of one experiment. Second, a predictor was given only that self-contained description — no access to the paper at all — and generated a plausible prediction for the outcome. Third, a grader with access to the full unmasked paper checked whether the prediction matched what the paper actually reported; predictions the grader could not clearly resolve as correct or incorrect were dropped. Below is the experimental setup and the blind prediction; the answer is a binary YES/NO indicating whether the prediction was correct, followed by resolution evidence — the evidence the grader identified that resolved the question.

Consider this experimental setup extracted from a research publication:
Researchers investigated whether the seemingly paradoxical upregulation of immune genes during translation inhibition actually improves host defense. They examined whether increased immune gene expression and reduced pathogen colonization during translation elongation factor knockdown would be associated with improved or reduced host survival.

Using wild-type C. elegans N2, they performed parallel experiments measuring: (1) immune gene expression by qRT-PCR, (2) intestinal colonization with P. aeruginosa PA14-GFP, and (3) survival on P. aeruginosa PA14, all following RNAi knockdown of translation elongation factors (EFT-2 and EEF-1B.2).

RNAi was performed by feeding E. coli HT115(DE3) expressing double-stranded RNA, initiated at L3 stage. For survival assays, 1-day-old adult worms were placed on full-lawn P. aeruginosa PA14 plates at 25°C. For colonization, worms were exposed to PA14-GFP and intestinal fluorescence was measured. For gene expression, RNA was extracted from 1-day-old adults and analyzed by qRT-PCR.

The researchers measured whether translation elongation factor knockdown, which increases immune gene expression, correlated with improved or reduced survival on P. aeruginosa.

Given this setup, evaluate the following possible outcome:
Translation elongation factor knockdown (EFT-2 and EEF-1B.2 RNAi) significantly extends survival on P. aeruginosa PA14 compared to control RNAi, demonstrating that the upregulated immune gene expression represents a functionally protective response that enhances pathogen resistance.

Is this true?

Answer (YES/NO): NO